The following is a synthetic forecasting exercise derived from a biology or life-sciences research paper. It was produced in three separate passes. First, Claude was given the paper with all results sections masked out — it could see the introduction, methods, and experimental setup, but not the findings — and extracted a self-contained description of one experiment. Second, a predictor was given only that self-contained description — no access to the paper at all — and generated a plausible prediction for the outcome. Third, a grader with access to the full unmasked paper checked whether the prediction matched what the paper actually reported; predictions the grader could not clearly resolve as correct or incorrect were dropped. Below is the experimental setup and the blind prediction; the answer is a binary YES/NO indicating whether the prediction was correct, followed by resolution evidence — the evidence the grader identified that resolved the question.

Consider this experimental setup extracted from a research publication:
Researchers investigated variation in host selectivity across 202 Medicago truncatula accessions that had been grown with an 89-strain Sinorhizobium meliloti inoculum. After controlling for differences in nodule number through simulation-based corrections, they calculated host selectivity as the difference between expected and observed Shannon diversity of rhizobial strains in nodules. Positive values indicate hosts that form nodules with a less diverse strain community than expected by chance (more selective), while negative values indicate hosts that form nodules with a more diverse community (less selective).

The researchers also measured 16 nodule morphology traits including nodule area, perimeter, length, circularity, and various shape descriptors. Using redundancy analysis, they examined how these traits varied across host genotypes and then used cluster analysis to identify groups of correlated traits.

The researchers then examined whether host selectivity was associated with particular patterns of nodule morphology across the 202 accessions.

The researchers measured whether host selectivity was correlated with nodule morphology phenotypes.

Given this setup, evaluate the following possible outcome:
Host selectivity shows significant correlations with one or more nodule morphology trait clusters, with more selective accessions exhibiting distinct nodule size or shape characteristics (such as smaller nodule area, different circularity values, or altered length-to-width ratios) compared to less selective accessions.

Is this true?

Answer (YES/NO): YES